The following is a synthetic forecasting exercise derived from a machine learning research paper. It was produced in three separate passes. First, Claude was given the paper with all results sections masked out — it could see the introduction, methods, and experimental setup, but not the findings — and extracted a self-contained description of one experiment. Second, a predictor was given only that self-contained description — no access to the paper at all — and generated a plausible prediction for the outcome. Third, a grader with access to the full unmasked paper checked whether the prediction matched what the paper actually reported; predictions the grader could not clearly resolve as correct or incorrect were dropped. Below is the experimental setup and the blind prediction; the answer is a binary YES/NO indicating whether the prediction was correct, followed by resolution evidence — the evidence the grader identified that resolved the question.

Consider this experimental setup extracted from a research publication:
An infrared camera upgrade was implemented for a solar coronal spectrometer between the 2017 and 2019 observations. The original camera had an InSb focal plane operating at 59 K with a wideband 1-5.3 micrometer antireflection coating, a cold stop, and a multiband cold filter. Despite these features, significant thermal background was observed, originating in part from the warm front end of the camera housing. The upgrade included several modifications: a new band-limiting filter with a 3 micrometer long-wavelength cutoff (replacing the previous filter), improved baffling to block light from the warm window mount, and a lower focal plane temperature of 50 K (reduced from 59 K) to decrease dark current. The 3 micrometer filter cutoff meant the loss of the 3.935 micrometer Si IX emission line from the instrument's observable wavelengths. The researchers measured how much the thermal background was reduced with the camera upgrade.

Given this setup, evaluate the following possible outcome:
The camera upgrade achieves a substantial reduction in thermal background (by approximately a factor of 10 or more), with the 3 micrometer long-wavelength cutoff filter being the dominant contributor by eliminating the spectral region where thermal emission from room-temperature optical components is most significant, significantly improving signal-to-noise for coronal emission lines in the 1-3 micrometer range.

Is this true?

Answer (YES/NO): NO